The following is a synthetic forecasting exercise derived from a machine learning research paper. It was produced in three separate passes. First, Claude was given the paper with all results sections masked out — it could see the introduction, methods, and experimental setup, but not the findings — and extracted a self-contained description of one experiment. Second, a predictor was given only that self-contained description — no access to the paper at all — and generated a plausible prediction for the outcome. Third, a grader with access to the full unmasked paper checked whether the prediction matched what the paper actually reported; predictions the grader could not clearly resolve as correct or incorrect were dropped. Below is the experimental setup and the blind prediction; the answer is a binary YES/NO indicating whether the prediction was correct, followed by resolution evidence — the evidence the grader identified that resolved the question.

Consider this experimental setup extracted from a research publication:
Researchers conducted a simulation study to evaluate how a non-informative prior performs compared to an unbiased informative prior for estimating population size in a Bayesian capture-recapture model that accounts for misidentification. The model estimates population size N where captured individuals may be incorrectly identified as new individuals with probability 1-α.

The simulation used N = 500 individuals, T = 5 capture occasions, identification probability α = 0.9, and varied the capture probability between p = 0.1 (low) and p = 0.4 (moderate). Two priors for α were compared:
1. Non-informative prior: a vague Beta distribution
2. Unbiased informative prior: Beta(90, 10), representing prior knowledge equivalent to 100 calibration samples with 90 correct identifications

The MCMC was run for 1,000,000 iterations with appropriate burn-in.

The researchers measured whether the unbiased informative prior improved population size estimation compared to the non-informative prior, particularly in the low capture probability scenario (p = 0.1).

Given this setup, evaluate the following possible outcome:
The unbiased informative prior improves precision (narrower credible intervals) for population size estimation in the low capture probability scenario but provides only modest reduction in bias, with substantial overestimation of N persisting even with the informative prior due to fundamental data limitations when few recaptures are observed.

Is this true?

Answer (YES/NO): NO